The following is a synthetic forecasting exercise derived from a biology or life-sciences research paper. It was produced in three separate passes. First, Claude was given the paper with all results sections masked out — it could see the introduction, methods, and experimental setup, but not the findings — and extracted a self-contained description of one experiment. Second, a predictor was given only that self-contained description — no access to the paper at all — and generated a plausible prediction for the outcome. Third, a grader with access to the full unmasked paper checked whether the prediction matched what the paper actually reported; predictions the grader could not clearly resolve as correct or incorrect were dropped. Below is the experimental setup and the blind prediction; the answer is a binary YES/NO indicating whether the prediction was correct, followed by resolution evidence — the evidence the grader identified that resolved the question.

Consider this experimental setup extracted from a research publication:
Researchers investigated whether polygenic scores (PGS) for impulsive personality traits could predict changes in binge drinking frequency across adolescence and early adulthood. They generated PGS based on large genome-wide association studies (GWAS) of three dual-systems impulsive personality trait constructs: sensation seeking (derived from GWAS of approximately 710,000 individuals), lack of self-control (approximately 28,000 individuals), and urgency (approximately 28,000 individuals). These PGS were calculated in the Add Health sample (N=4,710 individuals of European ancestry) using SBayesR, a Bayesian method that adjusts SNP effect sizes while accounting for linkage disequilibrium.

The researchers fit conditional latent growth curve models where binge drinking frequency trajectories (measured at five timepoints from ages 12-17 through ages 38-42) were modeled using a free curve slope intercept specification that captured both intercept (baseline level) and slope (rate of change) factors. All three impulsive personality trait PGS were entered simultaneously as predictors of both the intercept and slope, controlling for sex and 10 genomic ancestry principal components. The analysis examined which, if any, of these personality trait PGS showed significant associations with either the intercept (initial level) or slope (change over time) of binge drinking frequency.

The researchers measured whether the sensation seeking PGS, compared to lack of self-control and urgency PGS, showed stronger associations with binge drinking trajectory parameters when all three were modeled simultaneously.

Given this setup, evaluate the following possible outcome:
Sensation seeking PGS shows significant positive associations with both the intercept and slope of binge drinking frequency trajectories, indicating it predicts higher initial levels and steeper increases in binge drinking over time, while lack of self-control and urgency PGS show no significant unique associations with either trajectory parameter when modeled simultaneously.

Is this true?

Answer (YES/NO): NO